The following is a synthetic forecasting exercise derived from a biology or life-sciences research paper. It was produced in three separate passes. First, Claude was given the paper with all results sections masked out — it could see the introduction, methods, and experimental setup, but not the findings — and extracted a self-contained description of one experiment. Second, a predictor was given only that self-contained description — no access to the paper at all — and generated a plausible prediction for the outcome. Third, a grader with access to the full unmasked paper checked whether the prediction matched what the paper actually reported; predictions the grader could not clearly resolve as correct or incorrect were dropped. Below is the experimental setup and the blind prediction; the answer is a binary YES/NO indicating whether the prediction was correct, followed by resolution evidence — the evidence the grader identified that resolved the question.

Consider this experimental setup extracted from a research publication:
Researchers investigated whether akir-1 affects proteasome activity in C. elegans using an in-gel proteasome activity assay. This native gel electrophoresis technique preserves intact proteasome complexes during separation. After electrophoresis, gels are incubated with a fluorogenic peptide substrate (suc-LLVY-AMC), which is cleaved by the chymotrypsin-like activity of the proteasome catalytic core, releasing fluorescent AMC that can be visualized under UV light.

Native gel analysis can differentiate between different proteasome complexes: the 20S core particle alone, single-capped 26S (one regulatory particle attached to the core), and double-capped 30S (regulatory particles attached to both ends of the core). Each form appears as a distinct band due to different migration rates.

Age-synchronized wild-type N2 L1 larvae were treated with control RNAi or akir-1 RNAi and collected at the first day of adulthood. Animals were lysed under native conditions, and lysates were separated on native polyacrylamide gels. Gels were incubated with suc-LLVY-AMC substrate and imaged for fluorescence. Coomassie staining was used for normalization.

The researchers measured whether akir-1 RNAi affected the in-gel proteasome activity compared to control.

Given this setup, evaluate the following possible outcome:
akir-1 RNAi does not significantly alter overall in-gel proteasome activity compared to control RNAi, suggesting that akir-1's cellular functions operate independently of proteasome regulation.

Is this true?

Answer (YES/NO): NO